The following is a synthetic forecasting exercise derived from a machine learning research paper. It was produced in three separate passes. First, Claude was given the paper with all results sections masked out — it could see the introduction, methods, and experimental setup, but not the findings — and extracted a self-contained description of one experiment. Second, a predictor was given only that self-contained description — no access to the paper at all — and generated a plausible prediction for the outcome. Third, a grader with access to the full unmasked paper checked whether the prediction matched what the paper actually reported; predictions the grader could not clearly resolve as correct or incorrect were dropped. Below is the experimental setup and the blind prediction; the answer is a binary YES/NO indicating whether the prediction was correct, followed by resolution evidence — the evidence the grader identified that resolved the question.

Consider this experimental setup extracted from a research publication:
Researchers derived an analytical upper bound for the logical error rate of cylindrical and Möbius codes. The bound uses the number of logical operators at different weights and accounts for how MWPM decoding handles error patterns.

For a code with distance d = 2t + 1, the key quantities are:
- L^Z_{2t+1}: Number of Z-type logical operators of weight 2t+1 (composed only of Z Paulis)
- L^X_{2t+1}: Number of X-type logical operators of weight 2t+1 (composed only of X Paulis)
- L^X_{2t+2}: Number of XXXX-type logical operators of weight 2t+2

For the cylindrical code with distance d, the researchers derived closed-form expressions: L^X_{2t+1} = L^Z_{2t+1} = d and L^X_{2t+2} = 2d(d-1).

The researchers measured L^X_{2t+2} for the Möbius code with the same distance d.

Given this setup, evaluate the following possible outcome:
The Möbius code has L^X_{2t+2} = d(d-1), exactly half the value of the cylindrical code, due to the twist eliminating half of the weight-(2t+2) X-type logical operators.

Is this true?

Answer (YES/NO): NO